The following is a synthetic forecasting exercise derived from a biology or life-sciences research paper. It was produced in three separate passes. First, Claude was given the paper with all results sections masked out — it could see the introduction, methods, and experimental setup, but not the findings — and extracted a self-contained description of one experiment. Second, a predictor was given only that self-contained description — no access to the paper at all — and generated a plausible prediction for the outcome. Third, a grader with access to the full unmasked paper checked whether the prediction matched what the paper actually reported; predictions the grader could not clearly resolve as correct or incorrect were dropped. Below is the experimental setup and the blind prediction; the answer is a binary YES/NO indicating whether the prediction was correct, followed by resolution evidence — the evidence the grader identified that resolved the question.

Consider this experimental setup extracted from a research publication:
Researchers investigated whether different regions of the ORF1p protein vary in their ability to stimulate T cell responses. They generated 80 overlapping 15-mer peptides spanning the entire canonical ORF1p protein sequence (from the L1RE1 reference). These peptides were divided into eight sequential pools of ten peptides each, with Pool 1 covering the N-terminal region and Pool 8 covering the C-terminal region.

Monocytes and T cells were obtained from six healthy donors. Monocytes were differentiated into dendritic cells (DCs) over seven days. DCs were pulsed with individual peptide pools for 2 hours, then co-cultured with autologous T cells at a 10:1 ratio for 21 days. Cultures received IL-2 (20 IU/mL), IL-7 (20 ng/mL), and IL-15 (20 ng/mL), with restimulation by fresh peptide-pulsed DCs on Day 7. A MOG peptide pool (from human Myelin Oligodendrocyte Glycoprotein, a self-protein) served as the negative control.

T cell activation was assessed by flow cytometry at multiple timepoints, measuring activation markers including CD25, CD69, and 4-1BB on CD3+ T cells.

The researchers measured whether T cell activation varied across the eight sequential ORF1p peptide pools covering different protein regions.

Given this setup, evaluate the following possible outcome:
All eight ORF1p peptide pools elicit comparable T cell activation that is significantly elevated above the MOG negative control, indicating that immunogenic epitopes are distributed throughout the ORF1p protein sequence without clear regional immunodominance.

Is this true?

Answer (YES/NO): NO